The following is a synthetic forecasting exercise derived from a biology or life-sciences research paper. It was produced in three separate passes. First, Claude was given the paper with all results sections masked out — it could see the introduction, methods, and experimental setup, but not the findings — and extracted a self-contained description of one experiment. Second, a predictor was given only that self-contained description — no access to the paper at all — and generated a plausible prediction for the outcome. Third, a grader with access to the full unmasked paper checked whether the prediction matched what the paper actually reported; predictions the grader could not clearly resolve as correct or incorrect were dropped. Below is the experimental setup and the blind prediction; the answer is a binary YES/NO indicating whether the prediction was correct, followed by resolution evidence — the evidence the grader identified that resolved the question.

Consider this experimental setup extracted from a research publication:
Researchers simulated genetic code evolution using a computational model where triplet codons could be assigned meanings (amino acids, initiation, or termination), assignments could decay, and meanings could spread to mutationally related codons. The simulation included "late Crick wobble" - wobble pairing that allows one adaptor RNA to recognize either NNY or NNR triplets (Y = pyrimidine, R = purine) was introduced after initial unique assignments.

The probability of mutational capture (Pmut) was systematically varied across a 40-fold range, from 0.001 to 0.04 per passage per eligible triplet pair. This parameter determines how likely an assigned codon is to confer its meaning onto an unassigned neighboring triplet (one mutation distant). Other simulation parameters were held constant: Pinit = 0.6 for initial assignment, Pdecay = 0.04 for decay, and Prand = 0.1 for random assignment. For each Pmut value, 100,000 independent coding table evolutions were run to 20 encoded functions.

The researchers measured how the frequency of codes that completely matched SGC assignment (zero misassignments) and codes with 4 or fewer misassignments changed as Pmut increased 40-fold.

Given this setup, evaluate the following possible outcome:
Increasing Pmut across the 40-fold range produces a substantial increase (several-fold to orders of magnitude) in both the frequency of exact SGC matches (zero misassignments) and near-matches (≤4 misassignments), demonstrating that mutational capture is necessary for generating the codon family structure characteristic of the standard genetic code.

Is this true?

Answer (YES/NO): NO